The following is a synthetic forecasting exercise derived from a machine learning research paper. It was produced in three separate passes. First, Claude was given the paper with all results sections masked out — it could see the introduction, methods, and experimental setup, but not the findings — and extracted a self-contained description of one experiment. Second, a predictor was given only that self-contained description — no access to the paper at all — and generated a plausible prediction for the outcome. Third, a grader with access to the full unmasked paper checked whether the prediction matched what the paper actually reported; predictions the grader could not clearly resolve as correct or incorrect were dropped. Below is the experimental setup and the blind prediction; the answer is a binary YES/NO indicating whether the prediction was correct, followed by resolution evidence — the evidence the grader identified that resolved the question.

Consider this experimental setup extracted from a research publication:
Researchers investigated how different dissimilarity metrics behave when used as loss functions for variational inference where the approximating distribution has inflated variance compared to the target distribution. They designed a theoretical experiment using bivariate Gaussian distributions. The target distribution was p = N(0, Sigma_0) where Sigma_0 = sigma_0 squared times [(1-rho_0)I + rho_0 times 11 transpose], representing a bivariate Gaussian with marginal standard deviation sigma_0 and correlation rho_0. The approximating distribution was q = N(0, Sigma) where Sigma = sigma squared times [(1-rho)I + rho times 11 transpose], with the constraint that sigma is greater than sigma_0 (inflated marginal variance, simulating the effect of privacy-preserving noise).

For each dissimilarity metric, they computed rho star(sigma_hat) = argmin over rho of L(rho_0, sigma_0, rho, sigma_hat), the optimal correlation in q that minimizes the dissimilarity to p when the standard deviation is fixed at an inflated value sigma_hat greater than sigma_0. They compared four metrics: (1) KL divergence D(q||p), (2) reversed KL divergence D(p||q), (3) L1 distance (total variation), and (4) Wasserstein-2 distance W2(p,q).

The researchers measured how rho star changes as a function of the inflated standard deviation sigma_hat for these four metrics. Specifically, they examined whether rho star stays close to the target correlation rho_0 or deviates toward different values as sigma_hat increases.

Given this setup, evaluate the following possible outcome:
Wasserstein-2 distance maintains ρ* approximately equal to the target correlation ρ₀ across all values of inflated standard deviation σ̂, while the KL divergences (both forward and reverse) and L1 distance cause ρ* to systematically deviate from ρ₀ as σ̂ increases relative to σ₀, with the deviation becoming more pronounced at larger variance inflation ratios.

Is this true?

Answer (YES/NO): NO